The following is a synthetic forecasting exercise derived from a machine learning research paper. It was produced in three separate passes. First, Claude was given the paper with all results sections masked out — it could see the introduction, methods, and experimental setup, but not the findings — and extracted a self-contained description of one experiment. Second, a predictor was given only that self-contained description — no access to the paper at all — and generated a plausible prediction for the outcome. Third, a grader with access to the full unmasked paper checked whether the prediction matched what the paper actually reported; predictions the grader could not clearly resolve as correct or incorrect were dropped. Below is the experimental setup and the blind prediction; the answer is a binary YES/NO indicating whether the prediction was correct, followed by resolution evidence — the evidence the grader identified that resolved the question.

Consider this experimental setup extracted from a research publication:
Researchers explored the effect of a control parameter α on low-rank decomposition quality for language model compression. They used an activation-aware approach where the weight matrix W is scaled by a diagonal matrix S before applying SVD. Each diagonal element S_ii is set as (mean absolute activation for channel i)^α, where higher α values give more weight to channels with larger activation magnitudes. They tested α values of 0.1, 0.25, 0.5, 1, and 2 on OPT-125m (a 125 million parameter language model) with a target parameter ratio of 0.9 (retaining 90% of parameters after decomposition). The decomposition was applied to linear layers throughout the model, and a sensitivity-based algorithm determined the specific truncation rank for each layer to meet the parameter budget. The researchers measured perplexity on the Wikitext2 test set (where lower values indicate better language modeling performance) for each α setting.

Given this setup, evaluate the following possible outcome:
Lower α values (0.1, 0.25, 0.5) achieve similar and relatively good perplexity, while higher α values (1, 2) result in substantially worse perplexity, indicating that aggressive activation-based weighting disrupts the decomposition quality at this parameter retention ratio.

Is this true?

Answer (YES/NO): NO